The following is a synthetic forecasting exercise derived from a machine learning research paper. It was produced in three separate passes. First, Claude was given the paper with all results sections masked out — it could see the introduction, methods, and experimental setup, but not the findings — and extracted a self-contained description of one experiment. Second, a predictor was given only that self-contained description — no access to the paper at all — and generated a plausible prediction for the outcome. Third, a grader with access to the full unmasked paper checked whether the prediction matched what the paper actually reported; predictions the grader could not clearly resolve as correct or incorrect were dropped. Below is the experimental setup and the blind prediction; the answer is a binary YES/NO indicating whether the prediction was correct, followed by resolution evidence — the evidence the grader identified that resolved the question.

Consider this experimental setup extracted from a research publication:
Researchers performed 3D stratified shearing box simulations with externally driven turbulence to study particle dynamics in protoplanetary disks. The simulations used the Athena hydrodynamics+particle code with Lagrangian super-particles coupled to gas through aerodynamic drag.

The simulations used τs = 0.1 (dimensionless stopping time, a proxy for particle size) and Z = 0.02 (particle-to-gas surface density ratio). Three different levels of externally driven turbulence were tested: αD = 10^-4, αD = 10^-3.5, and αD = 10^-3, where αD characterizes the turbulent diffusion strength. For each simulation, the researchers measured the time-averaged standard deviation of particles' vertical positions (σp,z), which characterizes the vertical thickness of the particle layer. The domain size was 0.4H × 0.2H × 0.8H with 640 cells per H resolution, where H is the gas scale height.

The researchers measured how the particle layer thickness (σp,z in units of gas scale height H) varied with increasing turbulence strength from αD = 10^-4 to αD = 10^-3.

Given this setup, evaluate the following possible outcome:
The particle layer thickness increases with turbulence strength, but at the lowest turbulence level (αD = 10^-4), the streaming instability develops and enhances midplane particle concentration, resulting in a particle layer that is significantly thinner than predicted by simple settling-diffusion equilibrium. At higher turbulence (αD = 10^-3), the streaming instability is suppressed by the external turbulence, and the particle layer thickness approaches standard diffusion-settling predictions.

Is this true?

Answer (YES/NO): NO